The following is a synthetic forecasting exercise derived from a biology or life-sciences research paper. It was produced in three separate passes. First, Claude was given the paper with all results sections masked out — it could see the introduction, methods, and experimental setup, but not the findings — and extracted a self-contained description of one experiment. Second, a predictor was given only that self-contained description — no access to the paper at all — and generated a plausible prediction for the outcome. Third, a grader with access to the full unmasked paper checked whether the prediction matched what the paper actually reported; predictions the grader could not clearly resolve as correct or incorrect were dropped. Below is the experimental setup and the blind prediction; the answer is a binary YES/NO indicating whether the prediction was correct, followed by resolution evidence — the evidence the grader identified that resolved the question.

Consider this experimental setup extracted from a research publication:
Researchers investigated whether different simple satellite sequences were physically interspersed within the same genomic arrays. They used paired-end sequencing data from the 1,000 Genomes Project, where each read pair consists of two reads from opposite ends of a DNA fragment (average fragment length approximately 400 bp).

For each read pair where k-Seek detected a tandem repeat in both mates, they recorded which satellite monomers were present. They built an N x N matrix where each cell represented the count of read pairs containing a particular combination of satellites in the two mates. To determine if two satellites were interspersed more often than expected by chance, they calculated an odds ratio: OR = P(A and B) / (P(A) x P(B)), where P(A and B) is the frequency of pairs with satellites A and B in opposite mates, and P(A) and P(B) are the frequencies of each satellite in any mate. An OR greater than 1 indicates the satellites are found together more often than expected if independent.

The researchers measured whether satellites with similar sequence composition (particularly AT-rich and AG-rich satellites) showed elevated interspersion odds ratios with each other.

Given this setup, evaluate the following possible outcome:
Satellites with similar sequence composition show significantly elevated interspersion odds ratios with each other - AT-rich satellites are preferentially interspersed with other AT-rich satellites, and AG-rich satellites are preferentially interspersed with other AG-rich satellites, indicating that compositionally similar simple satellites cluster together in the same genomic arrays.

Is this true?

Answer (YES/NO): YES